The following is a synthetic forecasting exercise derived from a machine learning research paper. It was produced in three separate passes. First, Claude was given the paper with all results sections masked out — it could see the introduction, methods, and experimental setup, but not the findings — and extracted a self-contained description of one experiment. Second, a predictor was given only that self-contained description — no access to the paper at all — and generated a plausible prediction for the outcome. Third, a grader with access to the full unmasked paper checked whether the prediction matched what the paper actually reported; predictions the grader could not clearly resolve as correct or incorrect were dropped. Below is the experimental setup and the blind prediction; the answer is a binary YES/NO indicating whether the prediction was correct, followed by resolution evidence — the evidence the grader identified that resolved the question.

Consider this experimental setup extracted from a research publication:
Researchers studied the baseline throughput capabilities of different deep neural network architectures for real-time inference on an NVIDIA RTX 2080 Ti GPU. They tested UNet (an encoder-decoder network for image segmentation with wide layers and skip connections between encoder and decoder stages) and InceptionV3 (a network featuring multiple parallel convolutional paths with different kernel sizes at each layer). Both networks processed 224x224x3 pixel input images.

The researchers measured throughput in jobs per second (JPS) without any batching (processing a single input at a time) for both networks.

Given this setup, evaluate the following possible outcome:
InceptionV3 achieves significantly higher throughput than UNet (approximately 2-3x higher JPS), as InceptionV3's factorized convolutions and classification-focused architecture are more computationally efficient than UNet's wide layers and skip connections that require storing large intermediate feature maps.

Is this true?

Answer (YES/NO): NO